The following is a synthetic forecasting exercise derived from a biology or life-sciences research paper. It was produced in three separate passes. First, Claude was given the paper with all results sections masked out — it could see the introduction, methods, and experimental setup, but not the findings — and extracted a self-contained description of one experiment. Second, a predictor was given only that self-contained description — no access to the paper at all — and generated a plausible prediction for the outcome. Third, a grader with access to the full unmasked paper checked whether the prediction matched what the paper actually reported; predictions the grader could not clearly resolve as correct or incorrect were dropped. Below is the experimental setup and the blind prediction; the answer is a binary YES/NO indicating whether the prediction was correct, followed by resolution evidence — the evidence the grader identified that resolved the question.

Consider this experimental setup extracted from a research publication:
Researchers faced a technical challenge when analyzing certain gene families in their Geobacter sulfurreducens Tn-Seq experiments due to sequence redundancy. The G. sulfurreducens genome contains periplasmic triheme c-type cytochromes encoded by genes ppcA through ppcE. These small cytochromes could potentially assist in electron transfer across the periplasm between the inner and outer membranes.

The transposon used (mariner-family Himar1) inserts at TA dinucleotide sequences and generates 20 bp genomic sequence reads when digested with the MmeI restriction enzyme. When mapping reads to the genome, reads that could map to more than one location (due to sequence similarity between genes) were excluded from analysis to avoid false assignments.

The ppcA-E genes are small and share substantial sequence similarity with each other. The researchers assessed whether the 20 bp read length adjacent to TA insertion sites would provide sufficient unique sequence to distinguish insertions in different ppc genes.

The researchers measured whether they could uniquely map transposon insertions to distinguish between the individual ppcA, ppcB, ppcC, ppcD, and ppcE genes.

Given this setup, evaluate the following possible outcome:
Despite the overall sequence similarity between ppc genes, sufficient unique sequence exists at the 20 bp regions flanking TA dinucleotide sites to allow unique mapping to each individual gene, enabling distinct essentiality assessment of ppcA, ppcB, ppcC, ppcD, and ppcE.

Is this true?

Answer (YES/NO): NO